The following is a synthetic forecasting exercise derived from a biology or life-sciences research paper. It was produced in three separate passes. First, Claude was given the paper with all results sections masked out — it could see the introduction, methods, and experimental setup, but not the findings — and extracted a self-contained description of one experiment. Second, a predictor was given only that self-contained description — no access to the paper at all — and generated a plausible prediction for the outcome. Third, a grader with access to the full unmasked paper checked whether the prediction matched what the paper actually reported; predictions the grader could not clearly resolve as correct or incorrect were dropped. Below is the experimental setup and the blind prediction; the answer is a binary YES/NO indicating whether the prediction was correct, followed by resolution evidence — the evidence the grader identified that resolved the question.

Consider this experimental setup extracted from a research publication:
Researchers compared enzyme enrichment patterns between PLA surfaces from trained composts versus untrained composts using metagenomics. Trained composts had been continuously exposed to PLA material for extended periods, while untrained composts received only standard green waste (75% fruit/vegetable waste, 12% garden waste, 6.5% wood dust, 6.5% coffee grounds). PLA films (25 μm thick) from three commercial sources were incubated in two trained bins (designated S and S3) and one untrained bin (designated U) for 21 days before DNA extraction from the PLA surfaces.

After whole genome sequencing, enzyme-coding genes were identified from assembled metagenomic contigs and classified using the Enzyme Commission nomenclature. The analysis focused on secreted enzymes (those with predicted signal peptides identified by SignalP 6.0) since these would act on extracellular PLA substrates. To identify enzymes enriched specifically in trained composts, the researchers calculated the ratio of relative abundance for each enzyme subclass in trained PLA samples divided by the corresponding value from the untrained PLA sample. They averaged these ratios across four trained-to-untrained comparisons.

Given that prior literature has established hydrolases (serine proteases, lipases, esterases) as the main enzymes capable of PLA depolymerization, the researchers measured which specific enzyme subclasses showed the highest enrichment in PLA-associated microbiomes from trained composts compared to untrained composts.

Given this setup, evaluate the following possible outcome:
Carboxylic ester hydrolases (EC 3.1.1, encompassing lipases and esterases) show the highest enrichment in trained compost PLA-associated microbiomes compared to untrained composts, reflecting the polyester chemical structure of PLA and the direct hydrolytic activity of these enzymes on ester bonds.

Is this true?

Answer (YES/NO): NO